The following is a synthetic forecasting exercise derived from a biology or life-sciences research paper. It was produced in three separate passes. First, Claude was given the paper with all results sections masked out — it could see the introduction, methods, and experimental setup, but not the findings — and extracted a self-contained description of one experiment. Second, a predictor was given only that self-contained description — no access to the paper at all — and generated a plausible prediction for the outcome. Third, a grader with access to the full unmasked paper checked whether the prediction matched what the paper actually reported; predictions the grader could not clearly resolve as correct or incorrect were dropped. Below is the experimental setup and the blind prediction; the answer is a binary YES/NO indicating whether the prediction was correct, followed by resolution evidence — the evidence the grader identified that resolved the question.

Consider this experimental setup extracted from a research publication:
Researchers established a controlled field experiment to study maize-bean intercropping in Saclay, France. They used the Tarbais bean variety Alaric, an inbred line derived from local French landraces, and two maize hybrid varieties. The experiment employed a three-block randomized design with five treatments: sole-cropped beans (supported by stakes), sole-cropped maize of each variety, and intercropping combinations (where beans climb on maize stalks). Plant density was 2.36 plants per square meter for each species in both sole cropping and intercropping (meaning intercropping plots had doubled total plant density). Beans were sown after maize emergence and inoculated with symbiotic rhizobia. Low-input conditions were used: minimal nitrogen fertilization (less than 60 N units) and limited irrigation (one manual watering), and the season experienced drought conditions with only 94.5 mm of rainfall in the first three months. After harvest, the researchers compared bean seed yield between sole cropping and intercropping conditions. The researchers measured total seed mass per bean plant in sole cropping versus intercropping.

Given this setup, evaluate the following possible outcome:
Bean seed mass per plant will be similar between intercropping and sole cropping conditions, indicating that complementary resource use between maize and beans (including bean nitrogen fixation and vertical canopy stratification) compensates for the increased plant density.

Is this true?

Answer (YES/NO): NO